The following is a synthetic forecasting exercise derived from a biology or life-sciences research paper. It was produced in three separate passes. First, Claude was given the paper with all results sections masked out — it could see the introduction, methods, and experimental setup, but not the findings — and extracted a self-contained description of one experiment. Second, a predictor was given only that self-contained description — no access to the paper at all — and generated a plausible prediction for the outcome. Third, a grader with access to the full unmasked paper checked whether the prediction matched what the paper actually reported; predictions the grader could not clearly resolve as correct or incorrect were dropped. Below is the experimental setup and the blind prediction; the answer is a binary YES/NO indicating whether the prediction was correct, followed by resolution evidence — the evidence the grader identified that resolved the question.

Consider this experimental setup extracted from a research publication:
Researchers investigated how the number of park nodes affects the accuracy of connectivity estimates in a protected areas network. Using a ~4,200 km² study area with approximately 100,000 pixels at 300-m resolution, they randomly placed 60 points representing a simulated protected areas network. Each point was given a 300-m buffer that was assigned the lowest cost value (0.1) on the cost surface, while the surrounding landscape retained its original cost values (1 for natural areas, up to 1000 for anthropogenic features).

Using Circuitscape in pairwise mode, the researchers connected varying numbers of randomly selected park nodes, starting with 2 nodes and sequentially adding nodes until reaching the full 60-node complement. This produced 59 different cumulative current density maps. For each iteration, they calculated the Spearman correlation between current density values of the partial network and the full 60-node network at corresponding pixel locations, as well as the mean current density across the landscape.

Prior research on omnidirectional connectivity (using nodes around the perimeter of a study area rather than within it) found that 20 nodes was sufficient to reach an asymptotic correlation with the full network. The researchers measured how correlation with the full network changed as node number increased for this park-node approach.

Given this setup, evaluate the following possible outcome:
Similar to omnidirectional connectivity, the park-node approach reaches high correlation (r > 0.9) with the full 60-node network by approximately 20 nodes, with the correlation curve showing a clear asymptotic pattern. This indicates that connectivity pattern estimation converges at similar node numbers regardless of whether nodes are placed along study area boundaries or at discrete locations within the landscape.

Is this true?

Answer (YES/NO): NO